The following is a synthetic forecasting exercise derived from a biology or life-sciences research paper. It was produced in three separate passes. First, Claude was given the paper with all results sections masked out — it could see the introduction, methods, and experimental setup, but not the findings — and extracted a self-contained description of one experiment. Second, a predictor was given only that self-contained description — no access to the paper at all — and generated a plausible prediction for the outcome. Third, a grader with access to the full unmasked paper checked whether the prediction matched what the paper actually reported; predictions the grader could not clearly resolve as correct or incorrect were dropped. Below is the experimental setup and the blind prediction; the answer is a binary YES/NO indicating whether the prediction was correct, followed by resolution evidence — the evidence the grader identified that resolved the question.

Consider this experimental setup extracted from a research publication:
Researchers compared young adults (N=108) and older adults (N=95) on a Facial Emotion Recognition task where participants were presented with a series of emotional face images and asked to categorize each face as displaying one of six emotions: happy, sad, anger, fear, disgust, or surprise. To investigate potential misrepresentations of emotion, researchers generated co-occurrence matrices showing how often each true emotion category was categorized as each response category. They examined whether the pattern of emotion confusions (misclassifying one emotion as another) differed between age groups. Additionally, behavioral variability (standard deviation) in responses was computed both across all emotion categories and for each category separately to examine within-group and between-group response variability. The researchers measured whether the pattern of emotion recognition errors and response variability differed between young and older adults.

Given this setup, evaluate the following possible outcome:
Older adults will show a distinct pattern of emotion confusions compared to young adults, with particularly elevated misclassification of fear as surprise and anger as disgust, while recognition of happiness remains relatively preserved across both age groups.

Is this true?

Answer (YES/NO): NO